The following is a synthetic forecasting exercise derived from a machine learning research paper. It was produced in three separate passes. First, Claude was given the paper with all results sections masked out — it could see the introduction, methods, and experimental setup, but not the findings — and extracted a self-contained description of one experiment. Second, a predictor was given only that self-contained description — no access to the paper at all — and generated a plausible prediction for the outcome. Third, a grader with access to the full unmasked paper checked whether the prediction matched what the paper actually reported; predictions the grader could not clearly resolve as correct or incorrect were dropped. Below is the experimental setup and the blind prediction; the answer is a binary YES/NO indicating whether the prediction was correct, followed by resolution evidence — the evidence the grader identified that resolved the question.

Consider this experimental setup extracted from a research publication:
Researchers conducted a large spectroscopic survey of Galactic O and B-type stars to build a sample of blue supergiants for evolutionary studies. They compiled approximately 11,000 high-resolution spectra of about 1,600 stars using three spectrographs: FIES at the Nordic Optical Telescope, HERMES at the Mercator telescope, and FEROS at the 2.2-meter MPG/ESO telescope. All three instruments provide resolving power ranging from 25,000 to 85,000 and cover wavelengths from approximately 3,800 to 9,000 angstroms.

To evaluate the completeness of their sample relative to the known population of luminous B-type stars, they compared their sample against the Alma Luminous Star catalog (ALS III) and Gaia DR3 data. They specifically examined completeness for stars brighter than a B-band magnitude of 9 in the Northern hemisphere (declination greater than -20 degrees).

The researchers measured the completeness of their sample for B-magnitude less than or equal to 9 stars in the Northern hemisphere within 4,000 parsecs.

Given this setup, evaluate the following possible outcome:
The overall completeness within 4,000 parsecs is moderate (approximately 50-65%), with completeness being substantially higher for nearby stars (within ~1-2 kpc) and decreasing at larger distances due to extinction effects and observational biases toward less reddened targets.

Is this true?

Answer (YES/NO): NO